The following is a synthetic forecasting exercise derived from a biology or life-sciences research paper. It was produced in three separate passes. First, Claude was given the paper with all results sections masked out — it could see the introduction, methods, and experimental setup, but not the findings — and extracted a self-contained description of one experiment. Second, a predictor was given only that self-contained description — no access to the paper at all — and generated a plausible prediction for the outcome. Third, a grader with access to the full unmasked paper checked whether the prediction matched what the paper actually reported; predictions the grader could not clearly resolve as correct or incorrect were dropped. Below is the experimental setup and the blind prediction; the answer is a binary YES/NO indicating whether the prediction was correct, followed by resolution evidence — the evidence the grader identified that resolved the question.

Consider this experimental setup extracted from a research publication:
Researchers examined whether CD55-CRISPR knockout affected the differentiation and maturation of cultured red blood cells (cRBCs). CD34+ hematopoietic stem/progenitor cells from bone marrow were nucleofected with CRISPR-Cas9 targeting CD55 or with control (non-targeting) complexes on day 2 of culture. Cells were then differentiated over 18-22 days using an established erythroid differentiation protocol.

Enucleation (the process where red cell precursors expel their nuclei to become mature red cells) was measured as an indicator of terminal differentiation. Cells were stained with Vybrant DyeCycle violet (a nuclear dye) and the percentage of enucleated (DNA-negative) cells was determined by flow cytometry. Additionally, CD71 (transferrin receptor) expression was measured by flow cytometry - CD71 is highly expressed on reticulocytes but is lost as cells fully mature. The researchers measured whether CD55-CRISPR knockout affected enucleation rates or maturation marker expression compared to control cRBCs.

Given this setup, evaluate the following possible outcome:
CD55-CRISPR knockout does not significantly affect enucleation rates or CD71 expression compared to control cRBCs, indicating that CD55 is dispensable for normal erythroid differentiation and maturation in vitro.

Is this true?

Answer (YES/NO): YES